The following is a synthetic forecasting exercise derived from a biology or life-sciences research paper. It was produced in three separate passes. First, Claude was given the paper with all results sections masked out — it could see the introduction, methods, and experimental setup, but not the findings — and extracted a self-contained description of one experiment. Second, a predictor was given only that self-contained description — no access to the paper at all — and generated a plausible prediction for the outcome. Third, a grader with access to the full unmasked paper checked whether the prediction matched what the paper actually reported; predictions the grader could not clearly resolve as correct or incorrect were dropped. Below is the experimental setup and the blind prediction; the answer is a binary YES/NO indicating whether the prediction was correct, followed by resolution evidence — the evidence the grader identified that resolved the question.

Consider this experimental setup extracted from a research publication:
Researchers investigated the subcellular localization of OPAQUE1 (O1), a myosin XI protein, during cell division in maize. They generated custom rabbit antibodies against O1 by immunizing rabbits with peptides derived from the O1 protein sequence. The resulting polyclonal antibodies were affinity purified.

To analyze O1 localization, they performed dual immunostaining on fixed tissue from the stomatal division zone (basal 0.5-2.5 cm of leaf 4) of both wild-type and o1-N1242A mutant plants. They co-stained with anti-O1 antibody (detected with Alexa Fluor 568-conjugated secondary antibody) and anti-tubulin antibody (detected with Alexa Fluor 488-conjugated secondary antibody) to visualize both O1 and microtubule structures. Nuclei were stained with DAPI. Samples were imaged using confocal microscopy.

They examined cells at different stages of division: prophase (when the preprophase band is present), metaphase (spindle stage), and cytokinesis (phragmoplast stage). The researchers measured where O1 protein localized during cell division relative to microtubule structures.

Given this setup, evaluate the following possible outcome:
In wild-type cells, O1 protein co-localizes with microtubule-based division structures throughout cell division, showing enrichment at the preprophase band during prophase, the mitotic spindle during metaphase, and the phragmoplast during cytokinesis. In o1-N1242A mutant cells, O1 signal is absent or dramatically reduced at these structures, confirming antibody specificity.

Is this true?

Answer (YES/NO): NO